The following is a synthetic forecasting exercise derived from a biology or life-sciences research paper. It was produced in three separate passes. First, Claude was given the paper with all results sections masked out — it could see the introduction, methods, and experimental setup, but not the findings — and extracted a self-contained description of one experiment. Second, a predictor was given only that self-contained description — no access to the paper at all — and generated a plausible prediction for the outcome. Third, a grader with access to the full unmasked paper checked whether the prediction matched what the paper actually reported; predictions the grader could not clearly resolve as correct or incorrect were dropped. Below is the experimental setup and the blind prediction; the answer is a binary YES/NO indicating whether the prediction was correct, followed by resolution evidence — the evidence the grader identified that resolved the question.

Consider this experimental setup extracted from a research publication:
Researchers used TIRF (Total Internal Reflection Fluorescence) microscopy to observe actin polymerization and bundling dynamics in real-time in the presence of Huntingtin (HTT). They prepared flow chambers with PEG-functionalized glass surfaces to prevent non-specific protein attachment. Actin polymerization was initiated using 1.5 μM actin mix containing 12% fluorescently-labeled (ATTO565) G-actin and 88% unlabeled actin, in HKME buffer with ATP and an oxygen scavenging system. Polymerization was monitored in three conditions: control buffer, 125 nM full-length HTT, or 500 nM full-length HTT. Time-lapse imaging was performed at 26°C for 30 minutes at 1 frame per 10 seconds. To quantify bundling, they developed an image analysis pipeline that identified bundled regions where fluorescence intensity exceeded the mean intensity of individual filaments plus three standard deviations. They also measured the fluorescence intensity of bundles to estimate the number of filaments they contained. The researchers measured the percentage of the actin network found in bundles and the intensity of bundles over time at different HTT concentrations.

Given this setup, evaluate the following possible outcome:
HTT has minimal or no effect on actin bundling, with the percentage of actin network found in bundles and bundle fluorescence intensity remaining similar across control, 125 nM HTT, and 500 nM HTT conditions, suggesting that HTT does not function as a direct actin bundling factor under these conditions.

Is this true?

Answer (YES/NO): NO